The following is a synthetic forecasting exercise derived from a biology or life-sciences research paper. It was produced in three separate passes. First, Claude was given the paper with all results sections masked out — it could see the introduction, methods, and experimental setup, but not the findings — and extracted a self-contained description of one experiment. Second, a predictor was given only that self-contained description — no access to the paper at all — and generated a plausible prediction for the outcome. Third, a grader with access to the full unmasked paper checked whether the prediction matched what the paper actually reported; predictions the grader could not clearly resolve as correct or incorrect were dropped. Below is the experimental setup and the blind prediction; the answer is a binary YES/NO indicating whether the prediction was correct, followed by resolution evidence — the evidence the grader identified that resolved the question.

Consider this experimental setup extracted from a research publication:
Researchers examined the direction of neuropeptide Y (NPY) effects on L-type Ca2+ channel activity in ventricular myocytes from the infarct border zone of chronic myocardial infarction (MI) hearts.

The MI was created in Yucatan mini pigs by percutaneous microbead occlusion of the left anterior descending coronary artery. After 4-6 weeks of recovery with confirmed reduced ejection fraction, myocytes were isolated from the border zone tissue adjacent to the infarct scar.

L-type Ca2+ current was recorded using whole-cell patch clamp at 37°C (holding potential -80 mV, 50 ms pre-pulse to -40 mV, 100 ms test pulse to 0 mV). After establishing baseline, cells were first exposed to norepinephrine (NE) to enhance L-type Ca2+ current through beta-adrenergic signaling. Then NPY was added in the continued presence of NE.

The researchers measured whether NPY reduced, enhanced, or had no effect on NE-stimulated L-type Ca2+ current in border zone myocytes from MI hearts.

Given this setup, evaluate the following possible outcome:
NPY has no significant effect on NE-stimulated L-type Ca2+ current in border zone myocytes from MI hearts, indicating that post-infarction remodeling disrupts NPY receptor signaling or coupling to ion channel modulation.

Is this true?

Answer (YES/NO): NO